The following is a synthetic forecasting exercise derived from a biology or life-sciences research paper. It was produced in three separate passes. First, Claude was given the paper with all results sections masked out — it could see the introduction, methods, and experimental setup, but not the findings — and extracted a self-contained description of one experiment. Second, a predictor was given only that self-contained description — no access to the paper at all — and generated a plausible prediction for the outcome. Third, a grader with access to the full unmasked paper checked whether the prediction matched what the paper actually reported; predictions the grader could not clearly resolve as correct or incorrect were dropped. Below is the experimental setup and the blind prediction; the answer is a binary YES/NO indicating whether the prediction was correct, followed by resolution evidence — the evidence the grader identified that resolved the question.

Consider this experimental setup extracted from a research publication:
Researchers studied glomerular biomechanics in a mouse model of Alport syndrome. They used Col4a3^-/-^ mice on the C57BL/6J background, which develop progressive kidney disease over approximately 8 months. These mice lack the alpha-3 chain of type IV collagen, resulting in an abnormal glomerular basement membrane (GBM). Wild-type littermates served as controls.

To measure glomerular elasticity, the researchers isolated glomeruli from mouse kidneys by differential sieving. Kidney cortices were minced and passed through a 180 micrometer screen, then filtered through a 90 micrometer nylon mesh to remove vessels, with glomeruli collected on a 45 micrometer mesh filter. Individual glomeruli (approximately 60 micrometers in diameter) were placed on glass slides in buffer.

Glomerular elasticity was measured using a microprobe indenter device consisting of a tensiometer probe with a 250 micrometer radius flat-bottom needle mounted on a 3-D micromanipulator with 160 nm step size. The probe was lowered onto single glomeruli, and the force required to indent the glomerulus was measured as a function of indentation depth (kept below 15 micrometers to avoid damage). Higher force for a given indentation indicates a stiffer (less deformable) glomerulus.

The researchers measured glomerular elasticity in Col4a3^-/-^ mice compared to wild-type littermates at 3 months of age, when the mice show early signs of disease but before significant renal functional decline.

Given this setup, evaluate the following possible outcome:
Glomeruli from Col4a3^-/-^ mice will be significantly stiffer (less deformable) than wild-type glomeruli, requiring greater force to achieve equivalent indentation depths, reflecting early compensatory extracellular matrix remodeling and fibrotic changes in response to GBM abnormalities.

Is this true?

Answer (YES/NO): NO